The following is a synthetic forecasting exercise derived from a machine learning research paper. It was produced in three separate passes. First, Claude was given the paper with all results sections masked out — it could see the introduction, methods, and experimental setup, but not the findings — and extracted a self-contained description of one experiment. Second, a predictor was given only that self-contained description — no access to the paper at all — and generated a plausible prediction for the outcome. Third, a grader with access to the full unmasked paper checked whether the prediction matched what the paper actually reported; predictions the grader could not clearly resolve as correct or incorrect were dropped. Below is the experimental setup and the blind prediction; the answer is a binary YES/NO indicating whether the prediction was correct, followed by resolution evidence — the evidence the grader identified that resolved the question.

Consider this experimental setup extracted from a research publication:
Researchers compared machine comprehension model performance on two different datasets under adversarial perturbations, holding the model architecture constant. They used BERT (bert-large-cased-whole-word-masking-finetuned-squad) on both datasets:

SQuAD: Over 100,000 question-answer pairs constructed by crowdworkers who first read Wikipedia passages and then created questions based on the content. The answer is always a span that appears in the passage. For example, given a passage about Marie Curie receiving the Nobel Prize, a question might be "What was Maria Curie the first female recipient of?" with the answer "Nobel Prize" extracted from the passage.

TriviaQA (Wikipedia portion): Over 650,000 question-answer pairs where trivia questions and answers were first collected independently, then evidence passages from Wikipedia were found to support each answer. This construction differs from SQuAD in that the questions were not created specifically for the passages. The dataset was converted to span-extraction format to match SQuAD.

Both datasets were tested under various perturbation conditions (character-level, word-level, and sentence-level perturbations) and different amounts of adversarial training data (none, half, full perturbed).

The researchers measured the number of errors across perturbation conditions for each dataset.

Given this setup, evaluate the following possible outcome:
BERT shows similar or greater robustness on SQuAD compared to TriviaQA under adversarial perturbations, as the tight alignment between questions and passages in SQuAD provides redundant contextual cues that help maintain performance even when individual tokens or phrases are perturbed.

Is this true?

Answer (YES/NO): YES